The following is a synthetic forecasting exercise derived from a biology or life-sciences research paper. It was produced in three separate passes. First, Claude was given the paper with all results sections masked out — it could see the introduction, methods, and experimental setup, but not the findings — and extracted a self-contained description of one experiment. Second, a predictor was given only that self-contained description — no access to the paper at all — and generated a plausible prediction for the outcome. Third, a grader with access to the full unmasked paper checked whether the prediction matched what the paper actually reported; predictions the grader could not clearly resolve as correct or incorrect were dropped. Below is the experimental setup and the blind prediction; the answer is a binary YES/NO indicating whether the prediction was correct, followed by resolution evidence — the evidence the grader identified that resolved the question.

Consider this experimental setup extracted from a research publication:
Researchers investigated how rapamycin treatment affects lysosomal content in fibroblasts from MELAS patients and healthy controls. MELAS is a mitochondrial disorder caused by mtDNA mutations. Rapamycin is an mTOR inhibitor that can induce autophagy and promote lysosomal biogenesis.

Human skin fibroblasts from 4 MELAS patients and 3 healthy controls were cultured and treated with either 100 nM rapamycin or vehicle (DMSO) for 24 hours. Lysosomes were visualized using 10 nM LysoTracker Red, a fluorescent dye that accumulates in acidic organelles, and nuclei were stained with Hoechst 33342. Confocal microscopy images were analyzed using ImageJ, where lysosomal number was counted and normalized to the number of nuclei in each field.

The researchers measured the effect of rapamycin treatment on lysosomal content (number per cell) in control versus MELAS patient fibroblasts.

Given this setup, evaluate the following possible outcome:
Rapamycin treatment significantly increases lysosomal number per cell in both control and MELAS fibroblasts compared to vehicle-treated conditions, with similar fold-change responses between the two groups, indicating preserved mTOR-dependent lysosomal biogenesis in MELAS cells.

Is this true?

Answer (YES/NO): YES